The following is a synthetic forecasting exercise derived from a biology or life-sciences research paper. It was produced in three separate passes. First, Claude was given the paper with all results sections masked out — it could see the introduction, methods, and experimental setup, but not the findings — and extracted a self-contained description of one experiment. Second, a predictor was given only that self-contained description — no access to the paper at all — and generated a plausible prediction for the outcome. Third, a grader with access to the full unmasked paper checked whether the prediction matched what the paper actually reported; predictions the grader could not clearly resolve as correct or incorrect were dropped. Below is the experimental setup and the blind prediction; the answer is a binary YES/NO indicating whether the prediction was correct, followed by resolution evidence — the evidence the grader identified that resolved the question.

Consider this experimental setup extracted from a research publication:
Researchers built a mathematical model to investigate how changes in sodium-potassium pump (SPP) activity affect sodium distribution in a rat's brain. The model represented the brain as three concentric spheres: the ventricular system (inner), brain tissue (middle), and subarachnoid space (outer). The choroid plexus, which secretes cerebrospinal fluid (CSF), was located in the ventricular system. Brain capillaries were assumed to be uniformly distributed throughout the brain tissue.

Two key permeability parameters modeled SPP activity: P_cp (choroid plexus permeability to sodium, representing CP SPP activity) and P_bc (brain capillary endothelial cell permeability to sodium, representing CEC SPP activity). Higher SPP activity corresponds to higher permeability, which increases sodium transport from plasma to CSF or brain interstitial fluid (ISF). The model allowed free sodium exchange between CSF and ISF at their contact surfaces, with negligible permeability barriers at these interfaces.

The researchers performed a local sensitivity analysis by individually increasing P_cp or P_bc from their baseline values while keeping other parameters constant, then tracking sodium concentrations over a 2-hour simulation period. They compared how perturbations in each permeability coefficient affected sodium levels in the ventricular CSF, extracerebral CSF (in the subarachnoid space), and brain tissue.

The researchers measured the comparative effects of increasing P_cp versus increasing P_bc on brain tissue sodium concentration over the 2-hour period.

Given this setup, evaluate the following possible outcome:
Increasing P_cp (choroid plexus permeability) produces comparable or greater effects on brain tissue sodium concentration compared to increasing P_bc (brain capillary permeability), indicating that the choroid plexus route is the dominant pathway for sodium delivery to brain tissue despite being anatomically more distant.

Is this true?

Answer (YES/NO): YES